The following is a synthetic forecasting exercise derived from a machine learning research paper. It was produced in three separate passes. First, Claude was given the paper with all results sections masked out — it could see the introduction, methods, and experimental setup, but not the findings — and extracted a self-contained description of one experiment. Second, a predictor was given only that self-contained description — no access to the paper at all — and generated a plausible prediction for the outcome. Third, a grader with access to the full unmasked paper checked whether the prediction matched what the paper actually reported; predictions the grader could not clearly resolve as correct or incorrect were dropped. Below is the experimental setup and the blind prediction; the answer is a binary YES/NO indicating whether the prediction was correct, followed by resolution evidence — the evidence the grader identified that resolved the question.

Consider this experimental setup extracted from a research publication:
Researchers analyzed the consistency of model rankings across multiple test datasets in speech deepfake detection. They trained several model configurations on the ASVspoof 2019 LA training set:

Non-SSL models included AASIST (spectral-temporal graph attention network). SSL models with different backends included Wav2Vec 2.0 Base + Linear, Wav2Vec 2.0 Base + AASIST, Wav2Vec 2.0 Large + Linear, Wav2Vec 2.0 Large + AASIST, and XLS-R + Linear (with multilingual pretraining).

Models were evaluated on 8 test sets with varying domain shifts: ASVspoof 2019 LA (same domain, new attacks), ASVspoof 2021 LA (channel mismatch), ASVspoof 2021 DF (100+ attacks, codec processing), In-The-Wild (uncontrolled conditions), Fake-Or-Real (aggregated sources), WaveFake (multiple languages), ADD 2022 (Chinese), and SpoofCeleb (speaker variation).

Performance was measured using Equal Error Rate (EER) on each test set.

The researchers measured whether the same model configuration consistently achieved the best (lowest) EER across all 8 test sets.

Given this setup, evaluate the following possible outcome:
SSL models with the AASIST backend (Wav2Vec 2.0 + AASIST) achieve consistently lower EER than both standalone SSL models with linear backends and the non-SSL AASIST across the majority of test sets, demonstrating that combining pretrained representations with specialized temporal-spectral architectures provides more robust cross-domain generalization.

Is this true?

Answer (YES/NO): NO